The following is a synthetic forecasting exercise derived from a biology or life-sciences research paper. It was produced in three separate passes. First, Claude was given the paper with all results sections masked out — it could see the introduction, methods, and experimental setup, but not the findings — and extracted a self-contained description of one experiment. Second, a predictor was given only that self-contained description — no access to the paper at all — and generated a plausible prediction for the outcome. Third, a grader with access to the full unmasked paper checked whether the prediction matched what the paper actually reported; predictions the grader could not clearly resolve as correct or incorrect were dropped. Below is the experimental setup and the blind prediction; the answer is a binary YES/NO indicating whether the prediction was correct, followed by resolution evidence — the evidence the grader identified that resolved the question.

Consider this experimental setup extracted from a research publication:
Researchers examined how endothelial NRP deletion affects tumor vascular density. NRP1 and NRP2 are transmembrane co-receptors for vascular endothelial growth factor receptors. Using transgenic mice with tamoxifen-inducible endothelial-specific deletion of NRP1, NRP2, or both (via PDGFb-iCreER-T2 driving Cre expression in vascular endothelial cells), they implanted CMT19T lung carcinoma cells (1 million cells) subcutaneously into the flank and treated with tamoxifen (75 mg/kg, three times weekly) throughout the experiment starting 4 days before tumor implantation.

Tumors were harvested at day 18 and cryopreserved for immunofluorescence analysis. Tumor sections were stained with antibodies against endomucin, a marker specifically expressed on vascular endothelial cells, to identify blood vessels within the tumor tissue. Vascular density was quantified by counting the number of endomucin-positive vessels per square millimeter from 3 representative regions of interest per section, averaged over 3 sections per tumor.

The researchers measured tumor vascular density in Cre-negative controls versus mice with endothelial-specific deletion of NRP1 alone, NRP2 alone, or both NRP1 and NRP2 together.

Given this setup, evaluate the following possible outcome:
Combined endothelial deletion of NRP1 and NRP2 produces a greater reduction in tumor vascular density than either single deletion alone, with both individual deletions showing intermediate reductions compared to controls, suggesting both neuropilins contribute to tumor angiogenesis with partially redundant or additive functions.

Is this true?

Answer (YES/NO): YES